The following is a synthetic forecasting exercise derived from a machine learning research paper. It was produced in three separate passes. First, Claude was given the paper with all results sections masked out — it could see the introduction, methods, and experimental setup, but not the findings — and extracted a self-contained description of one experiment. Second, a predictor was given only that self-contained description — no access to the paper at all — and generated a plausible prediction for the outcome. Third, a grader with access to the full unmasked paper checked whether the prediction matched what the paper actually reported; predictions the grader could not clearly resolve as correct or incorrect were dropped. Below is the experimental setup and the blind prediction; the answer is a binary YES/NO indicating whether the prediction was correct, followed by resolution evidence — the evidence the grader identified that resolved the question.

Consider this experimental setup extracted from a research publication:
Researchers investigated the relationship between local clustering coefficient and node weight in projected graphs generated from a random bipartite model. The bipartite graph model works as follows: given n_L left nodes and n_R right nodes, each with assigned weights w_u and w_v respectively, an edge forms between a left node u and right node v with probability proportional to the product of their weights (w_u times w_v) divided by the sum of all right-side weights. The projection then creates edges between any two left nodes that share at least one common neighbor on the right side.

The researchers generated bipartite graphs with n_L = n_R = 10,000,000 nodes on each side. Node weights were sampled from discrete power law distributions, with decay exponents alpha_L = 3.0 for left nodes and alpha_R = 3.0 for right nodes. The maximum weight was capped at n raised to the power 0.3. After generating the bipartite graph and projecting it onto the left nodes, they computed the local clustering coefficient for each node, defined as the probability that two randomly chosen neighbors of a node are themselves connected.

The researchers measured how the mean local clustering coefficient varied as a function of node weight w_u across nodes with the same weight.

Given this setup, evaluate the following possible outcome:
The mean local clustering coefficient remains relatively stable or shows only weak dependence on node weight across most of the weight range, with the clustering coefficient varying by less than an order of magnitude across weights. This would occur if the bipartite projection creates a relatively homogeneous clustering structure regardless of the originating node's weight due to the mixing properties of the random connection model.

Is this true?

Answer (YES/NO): NO